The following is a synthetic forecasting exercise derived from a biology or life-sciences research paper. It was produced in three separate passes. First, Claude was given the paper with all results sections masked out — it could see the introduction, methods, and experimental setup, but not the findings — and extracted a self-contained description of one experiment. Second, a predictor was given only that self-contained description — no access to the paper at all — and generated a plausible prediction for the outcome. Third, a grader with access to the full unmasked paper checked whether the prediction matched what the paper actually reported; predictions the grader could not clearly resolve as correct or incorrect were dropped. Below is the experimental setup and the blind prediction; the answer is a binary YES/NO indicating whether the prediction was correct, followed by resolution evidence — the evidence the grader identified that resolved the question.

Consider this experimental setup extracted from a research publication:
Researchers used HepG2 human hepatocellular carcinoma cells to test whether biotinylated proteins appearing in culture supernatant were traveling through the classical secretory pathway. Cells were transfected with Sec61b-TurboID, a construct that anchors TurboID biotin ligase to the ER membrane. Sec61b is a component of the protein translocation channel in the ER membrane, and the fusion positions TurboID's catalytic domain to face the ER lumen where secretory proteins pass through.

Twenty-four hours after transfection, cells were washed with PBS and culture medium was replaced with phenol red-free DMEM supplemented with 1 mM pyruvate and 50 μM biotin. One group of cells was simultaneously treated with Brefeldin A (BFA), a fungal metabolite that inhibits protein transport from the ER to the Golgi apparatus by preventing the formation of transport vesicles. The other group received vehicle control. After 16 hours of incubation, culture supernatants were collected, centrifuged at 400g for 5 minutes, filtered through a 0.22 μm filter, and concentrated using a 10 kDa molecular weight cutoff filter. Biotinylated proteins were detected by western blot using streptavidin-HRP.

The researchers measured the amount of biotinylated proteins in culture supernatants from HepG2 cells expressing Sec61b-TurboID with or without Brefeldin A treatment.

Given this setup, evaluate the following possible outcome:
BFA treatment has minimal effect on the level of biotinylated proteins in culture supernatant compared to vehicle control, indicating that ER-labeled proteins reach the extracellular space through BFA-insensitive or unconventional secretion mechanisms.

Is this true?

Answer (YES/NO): NO